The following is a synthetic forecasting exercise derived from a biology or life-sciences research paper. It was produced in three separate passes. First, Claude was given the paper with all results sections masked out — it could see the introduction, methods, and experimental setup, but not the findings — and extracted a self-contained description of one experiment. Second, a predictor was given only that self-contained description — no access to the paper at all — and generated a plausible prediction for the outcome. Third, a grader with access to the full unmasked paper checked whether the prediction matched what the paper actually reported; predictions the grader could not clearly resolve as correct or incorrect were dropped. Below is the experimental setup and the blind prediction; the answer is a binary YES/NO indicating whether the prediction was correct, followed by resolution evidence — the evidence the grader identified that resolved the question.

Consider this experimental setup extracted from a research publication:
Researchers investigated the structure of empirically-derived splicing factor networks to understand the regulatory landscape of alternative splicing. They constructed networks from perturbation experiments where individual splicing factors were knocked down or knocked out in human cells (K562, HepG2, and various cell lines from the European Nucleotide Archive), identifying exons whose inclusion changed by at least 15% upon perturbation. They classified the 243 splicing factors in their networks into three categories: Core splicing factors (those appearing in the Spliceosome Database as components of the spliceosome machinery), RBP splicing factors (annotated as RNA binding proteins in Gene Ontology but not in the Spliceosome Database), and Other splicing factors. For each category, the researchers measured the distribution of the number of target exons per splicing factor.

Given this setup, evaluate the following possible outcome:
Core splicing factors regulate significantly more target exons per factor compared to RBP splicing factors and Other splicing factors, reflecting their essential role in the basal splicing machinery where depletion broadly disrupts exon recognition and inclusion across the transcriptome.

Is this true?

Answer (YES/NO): YES